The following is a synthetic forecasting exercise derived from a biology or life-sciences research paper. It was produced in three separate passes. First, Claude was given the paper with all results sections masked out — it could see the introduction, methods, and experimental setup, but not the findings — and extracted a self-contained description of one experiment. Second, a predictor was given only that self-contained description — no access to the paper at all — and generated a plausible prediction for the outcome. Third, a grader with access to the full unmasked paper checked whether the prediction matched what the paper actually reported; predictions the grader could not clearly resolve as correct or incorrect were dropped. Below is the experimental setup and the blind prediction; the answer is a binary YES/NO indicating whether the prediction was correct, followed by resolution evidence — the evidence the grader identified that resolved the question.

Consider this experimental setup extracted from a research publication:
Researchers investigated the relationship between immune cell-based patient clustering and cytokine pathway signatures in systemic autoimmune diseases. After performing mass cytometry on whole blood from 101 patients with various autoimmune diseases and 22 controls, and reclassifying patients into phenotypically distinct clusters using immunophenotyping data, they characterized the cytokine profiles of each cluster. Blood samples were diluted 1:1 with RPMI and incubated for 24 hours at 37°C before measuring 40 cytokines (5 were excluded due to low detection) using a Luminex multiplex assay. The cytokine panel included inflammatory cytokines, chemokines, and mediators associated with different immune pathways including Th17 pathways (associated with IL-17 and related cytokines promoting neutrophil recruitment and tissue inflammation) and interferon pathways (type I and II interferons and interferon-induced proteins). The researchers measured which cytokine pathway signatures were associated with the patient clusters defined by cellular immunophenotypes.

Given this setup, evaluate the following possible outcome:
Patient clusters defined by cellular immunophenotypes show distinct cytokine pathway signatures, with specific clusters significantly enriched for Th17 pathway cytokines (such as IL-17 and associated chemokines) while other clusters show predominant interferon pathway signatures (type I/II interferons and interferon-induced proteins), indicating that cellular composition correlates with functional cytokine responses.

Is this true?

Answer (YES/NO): NO